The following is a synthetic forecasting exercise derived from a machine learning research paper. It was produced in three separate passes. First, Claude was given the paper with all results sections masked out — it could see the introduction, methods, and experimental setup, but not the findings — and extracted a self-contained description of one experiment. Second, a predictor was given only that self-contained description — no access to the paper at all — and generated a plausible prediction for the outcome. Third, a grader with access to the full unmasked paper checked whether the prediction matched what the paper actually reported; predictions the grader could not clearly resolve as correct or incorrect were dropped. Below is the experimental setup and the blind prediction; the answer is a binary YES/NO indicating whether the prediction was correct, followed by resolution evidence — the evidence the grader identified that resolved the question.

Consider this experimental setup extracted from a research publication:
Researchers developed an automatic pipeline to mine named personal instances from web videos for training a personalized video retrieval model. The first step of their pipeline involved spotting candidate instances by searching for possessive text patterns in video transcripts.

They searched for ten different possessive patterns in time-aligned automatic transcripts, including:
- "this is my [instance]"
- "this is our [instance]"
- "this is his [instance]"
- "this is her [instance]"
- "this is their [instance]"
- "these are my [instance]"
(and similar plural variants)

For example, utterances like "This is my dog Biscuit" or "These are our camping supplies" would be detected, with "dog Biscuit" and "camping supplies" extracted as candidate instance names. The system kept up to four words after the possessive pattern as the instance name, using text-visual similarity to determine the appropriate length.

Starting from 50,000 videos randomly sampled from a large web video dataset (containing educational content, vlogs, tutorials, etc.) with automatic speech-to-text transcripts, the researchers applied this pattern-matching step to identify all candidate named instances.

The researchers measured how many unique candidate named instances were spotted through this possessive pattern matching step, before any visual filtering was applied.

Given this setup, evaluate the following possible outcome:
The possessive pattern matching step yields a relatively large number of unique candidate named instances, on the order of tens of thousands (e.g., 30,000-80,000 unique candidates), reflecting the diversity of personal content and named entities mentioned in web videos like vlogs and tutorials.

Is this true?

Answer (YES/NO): NO